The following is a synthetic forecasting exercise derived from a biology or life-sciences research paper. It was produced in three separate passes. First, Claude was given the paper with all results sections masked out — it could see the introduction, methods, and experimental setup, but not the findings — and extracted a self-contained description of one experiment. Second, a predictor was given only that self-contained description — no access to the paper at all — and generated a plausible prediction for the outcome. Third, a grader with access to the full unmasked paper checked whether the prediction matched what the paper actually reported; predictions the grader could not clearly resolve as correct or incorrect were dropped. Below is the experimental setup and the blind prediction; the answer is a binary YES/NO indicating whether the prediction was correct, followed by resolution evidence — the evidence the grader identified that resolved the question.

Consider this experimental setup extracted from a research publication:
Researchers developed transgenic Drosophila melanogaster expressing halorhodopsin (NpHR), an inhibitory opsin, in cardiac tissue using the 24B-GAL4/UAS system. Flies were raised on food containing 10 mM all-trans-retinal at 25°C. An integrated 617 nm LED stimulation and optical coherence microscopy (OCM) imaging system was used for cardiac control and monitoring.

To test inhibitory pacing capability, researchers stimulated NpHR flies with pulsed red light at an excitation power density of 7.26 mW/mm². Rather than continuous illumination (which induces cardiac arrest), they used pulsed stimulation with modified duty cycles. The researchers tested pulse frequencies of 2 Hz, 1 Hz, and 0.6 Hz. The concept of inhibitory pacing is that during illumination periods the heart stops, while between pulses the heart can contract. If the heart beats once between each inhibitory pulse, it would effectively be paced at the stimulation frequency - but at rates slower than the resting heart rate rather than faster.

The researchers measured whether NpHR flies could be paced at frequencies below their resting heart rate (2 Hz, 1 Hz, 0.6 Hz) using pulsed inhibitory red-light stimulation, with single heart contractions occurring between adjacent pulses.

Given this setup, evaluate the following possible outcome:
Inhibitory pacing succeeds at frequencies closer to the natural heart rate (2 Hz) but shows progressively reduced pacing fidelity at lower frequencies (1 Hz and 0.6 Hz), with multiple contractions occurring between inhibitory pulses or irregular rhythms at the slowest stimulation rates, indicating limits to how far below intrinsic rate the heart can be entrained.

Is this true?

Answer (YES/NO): NO